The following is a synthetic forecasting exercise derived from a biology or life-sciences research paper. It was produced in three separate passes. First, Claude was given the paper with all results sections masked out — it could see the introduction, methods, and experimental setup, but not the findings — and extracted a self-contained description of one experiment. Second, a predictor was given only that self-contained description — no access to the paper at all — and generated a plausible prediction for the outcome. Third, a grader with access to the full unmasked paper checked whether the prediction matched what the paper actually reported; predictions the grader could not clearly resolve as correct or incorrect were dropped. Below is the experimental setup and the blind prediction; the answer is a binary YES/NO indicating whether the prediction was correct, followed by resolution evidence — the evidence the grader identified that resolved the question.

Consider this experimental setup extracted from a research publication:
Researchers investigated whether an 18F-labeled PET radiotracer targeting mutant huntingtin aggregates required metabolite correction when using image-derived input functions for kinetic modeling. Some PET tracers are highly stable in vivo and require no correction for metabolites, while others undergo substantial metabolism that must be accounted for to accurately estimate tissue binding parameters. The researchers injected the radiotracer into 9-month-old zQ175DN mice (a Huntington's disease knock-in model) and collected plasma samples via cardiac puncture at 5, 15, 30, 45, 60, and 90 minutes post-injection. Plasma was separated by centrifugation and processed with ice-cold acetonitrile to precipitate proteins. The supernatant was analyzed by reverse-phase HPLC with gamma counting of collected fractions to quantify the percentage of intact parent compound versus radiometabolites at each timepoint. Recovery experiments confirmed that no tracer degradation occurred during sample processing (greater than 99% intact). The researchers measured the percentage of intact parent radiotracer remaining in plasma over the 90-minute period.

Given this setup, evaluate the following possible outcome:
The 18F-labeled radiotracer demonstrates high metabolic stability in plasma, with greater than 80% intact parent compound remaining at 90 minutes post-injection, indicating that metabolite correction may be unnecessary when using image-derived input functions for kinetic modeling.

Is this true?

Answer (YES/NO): NO